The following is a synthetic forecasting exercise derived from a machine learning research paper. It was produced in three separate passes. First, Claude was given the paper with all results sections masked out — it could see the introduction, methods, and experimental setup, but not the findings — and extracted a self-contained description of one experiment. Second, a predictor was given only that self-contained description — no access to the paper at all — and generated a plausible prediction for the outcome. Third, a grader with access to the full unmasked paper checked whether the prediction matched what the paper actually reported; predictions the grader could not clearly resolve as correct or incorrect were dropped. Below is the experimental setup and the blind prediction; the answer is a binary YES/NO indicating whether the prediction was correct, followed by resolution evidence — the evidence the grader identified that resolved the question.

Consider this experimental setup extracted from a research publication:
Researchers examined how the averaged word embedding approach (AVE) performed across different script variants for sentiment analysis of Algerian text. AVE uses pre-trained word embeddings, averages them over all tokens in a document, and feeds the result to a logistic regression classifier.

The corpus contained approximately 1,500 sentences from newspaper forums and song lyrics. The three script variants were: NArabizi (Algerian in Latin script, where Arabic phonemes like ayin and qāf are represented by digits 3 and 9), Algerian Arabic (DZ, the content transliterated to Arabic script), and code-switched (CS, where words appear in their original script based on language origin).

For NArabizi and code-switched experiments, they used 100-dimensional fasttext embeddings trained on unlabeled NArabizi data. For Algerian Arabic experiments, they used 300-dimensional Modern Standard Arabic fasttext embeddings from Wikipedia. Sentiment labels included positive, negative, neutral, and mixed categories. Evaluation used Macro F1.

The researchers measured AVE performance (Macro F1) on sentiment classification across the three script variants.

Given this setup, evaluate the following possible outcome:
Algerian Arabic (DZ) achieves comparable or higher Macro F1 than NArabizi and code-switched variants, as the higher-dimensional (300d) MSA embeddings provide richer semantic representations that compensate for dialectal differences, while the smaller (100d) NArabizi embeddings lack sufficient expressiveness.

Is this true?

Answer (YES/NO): NO